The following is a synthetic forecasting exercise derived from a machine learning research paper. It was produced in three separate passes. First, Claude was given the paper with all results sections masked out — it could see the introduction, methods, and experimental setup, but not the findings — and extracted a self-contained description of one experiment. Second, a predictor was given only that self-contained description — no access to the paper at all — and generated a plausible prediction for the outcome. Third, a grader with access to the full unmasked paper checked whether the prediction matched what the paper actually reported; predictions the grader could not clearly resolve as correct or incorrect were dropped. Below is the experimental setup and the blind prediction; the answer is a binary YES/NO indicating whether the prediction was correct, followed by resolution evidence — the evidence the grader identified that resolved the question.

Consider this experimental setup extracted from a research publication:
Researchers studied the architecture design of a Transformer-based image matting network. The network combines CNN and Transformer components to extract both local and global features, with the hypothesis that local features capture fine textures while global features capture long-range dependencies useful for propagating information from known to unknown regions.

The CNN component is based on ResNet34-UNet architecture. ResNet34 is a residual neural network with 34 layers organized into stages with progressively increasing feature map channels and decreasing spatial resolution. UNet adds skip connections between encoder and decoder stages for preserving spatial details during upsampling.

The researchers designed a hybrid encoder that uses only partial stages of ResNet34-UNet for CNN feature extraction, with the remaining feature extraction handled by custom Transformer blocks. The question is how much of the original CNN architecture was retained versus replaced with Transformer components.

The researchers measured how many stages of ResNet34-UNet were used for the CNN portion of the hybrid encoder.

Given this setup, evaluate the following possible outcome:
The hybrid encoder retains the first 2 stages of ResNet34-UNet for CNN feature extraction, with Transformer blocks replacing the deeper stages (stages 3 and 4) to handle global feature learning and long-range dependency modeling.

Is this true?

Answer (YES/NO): YES